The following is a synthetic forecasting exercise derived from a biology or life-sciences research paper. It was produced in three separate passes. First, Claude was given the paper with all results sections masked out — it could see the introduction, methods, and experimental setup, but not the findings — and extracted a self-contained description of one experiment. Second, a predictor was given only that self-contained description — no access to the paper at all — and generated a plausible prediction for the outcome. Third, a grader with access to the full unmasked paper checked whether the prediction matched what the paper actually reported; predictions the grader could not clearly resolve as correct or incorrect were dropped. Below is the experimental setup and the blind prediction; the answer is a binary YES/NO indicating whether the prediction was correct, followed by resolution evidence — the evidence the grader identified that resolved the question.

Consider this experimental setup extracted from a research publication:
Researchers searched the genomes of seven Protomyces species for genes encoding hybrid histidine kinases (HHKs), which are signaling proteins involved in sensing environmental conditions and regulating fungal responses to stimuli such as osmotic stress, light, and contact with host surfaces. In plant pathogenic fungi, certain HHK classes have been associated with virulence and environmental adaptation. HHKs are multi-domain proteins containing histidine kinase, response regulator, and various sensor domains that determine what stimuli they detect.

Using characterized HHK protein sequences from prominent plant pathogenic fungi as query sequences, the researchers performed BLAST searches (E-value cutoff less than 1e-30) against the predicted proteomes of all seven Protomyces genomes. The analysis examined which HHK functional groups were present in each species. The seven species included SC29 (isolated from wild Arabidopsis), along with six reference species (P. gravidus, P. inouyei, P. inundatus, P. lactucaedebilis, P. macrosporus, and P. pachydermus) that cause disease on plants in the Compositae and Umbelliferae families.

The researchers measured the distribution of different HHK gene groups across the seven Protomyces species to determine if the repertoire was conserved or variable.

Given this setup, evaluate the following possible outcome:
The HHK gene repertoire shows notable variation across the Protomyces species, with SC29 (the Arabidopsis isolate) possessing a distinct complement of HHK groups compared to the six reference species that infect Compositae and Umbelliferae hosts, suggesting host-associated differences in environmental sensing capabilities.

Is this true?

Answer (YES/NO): NO